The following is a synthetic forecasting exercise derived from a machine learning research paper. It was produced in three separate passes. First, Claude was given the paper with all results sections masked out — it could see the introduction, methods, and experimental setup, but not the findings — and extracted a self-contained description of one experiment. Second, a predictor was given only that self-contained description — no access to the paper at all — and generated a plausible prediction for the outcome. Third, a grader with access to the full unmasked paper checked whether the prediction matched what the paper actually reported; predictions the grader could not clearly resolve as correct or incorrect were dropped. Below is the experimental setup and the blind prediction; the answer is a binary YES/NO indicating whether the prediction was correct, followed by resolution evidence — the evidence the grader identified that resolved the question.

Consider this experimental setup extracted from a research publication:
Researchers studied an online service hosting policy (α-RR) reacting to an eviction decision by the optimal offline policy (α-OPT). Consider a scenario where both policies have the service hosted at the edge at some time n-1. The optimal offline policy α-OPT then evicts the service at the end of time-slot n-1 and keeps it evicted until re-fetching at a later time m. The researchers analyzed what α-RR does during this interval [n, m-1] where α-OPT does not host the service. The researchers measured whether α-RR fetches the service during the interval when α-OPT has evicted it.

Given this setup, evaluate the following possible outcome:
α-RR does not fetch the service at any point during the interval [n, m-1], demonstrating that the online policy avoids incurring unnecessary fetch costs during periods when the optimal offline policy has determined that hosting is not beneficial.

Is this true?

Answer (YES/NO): YES